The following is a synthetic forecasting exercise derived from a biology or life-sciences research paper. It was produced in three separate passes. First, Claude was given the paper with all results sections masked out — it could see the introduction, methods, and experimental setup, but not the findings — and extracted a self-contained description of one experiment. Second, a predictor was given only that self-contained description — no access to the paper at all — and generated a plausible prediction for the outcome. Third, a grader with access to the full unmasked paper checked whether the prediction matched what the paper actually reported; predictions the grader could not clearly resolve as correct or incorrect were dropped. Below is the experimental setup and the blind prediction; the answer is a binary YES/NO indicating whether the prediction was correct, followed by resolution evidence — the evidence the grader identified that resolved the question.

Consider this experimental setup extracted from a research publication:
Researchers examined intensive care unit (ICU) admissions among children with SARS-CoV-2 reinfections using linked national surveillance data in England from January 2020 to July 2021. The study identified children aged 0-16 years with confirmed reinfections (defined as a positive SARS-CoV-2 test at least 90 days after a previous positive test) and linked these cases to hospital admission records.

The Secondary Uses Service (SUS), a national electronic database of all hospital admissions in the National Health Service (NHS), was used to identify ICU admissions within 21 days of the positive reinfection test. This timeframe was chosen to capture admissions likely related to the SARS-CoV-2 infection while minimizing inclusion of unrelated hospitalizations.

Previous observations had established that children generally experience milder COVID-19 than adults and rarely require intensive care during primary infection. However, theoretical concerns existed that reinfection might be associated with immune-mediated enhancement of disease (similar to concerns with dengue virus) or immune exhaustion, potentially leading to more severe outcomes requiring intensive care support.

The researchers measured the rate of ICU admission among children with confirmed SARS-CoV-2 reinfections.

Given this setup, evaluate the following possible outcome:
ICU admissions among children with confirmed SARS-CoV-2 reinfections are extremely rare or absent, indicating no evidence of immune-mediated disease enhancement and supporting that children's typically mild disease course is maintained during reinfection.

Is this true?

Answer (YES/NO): YES